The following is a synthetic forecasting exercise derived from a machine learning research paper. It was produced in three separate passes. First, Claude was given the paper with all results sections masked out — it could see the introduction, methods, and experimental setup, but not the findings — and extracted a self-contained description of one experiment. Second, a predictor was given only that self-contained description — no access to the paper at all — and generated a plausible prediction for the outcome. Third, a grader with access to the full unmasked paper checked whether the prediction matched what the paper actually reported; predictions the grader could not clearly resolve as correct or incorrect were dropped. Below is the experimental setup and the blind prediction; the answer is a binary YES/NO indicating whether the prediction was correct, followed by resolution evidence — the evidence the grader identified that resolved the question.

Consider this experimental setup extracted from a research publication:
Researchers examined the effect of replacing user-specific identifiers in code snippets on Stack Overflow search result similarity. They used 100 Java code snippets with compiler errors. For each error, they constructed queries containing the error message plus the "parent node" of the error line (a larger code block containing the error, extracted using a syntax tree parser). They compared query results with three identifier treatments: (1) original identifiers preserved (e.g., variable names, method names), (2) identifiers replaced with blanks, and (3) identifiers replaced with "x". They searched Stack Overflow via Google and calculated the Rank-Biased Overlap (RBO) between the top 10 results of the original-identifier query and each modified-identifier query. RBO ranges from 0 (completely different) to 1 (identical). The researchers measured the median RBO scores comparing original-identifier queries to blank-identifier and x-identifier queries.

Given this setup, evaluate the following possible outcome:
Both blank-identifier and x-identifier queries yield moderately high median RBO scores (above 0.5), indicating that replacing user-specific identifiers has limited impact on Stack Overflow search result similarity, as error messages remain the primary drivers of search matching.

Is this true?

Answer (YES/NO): NO